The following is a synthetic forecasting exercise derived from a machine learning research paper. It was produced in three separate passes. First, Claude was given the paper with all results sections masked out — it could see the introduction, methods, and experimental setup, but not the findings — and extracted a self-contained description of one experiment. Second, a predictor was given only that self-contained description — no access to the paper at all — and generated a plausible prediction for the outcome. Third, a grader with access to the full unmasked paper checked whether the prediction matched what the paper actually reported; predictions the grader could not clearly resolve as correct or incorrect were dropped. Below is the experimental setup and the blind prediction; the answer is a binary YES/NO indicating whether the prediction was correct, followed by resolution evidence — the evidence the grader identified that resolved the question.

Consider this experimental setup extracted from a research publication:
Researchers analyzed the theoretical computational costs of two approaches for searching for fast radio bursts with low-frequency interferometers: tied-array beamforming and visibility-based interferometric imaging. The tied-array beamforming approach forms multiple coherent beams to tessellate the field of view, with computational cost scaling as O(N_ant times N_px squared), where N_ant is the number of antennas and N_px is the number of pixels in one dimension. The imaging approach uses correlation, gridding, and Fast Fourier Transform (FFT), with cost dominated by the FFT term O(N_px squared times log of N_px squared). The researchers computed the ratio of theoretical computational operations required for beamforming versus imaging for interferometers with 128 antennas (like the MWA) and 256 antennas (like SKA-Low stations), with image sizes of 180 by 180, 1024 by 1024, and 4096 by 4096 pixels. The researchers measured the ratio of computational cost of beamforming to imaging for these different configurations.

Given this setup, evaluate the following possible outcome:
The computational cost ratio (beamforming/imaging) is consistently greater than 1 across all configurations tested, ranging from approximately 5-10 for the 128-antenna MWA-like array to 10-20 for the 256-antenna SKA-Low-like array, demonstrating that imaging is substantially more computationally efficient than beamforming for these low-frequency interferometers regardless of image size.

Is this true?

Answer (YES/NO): YES